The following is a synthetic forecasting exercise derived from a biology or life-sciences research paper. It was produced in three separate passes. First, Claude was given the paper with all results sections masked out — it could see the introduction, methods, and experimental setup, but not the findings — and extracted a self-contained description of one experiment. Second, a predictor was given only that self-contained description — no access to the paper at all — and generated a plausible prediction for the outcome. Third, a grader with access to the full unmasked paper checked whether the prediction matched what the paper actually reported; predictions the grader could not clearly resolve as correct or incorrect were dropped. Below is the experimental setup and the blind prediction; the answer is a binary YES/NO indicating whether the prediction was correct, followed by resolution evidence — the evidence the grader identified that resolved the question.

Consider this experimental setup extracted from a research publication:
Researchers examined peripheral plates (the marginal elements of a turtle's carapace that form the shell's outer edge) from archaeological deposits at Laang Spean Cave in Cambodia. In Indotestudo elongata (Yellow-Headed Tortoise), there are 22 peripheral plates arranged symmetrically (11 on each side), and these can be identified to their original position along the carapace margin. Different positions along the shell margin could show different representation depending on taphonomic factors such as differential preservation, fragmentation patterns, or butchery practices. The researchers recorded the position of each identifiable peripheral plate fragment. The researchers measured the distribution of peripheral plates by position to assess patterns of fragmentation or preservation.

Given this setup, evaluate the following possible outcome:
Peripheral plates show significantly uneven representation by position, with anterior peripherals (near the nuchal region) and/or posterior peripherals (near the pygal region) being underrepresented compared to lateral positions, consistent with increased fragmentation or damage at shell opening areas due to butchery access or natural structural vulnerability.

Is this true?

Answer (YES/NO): NO